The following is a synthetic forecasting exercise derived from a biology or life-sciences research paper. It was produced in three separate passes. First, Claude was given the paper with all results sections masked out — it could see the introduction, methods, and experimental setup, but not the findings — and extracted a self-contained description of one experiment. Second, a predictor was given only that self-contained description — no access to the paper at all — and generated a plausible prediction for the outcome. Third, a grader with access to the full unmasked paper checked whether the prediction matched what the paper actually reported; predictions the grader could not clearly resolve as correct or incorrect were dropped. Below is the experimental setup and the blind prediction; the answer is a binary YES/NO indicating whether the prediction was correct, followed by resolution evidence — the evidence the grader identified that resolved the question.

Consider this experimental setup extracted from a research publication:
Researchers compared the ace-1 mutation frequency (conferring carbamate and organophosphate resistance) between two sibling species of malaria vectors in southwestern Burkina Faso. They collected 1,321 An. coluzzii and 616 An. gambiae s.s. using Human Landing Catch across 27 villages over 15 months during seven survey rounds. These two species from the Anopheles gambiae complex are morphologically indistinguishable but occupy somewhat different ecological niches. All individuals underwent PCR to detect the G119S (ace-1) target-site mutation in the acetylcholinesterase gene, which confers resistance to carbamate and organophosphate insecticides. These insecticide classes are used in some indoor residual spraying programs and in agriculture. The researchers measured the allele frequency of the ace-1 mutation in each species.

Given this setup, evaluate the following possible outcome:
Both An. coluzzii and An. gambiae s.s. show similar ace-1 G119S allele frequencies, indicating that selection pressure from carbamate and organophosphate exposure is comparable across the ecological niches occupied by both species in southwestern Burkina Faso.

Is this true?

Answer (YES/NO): NO